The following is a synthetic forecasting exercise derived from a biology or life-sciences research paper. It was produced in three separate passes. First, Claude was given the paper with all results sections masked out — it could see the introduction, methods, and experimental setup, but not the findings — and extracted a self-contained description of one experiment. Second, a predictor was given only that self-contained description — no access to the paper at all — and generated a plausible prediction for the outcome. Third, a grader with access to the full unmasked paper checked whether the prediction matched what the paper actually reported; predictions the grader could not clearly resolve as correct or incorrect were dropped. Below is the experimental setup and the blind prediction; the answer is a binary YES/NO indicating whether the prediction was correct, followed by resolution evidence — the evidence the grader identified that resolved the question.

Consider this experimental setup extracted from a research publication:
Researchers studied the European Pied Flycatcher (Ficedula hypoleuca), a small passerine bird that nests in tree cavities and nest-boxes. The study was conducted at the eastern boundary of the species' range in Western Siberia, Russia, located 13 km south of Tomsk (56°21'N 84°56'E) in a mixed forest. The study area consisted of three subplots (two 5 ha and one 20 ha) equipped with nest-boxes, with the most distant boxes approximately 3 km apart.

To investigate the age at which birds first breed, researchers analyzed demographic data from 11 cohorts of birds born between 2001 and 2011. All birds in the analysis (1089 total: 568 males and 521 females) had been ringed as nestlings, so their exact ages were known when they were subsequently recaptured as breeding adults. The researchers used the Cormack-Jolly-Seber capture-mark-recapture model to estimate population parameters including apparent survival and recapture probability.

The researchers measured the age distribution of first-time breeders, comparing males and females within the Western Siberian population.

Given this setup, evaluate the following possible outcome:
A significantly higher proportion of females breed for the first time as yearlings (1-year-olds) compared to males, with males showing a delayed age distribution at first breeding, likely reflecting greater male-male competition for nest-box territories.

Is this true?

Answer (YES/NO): NO